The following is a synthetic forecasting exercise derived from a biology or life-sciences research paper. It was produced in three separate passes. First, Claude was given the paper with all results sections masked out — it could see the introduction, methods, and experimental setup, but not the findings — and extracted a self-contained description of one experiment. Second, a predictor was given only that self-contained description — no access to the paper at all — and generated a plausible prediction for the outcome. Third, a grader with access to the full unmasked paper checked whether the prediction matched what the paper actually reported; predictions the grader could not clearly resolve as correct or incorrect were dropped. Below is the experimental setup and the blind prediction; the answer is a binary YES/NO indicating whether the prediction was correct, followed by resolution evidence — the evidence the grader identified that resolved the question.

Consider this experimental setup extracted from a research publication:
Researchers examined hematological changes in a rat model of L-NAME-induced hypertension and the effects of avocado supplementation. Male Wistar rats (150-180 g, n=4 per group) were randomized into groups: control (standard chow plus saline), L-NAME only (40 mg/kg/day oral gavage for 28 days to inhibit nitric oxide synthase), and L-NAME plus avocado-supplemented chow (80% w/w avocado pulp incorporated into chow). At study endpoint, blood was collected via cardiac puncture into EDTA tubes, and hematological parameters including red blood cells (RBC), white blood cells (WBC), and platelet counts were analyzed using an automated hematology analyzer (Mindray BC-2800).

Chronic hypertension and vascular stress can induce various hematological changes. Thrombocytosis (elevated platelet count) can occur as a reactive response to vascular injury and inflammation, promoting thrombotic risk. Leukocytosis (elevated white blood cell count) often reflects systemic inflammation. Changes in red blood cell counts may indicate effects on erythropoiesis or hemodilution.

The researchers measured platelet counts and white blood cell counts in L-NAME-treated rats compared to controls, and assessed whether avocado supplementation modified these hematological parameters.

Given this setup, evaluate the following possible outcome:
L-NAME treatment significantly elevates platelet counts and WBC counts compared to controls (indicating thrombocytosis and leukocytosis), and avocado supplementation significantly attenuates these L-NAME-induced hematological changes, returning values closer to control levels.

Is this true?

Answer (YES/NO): NO